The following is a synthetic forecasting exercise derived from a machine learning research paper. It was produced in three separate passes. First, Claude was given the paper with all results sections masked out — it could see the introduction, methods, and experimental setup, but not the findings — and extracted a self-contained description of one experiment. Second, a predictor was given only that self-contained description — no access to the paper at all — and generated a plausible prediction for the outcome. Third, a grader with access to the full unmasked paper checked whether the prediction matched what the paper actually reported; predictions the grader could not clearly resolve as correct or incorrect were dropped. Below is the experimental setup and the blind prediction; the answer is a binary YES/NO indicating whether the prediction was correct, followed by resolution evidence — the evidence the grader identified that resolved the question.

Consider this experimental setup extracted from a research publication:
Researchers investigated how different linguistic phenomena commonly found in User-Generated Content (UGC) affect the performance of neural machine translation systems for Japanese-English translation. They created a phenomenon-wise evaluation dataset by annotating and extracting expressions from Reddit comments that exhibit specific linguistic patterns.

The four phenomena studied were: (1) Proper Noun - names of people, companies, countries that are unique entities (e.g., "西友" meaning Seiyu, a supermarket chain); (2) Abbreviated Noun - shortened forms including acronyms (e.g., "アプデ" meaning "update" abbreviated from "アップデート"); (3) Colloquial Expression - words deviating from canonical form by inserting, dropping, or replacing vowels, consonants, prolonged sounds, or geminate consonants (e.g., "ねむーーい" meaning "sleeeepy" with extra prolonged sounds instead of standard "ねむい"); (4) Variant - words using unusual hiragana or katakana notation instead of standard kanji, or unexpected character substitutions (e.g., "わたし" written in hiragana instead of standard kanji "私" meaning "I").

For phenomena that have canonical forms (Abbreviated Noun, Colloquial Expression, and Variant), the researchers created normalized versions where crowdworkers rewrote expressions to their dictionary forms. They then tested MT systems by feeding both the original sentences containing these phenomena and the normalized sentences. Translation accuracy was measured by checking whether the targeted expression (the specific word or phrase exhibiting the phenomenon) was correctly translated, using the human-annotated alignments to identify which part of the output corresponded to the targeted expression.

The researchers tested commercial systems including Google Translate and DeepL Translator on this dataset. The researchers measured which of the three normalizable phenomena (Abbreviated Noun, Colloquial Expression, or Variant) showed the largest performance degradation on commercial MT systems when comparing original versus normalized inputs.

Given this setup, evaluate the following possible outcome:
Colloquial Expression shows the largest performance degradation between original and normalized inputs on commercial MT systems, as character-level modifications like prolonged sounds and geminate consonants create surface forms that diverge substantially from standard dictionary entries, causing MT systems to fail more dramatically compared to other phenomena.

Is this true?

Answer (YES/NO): NO